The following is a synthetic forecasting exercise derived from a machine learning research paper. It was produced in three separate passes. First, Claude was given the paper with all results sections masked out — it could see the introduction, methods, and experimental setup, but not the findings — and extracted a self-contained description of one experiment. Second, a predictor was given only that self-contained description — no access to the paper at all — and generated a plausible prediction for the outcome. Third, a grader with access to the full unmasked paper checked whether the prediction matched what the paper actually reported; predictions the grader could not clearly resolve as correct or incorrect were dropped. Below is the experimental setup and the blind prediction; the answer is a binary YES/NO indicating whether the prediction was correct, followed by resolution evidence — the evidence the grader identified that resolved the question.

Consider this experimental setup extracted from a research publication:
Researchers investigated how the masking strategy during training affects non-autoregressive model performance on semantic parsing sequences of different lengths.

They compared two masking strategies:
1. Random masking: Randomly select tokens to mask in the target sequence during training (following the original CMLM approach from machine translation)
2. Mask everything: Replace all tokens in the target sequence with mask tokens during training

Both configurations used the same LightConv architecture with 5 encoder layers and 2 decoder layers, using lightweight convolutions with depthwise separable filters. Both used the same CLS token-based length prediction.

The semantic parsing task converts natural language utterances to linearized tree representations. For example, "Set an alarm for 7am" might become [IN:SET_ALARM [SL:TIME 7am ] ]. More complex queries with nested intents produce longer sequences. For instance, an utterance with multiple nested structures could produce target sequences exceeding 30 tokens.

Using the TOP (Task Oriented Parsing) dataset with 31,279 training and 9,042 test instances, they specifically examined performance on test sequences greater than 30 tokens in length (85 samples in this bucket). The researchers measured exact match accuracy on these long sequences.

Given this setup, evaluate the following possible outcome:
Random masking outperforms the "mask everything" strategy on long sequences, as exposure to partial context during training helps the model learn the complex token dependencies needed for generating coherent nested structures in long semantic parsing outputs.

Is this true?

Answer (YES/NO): NO